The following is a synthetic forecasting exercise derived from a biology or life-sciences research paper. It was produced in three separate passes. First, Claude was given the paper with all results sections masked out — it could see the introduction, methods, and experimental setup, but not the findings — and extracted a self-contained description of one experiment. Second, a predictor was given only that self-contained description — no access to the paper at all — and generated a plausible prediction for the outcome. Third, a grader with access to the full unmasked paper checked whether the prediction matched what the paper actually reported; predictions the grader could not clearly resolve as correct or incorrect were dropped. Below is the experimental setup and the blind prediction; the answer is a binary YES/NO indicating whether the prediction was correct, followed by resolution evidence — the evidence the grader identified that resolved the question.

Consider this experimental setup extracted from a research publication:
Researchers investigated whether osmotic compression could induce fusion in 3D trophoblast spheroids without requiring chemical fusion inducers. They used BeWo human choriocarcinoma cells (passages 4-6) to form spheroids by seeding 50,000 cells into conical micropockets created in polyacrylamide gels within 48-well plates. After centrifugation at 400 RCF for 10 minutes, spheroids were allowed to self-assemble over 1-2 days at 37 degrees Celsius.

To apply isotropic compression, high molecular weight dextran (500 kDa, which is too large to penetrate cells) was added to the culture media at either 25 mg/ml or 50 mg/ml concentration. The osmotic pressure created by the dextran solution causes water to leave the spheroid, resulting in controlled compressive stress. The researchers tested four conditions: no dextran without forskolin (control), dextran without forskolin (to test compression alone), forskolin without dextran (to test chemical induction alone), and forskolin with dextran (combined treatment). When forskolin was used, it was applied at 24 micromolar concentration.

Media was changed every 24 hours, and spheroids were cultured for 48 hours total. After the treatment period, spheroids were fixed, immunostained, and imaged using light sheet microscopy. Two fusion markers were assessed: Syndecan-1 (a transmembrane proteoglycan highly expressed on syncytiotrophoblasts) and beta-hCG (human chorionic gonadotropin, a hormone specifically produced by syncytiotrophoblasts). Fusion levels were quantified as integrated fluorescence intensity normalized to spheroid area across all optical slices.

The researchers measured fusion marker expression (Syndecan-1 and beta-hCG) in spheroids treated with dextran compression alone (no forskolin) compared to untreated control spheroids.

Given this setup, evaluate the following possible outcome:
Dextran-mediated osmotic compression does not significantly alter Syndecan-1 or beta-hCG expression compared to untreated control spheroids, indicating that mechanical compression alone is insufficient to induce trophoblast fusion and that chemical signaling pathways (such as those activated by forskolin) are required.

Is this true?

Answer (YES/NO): NO